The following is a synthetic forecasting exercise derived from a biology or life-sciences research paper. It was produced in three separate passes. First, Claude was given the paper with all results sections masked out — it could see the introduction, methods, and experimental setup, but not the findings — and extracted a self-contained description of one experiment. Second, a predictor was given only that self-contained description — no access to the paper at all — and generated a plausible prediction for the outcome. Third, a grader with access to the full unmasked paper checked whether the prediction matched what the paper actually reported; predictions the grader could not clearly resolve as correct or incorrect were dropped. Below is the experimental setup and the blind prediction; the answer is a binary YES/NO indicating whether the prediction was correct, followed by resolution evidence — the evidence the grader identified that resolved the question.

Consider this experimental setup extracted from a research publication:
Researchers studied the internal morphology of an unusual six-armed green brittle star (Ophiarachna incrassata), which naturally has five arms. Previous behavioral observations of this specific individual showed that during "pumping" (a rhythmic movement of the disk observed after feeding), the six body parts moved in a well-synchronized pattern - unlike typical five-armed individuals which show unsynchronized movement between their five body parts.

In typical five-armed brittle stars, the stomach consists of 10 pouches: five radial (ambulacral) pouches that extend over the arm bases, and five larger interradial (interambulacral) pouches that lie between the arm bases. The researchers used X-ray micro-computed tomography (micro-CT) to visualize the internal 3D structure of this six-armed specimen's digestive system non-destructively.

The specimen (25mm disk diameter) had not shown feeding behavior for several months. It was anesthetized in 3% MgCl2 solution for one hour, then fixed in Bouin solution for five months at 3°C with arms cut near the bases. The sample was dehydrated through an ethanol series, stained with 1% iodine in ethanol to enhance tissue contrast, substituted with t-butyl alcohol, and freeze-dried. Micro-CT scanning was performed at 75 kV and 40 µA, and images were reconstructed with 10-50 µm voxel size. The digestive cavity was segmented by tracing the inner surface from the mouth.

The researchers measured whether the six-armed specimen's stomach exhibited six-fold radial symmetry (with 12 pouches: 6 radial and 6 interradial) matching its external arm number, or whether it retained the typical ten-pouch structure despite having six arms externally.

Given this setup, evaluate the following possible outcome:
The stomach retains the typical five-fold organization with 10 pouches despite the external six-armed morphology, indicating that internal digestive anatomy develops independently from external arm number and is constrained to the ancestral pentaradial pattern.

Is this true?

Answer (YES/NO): NO